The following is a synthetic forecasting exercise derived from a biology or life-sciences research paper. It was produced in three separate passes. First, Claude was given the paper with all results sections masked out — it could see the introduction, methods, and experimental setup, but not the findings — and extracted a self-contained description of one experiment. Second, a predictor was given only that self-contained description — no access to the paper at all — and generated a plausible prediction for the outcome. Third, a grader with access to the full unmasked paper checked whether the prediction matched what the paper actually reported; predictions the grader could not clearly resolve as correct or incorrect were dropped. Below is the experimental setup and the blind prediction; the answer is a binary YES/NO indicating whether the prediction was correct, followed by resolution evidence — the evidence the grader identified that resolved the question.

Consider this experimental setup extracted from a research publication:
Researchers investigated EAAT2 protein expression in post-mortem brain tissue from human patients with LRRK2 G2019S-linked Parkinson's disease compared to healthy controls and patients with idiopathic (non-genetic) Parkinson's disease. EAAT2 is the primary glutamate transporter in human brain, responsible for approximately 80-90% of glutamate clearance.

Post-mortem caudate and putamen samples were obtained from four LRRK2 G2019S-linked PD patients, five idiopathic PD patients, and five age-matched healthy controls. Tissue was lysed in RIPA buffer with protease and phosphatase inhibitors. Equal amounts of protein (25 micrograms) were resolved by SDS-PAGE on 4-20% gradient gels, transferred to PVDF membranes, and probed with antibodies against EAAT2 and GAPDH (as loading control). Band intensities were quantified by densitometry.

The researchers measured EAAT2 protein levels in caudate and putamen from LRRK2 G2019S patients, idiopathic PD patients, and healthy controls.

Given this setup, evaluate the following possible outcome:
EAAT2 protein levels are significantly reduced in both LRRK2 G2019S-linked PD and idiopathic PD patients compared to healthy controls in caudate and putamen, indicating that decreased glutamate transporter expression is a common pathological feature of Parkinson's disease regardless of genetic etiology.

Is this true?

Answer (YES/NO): NO